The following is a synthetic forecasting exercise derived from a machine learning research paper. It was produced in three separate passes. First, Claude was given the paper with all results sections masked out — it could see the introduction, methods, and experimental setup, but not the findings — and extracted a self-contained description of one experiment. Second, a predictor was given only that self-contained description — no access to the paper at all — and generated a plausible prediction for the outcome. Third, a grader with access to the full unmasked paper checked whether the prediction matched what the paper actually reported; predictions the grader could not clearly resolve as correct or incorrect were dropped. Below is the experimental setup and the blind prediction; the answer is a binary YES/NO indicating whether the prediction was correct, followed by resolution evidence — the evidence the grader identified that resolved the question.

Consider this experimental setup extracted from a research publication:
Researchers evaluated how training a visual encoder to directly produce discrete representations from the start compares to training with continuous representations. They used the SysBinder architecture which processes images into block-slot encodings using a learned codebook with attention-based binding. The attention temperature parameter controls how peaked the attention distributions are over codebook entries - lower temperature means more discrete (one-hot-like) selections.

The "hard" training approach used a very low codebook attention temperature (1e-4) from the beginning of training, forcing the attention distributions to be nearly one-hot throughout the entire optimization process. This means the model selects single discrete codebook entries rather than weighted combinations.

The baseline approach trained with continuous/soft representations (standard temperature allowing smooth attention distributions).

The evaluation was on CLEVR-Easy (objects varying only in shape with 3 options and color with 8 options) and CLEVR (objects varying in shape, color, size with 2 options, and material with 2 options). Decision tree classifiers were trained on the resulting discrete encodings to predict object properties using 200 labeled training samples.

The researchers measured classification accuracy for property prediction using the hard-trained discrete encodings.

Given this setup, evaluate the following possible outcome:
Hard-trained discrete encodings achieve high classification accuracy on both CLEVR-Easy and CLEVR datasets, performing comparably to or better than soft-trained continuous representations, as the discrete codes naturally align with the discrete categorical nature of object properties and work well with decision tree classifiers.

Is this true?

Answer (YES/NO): NO